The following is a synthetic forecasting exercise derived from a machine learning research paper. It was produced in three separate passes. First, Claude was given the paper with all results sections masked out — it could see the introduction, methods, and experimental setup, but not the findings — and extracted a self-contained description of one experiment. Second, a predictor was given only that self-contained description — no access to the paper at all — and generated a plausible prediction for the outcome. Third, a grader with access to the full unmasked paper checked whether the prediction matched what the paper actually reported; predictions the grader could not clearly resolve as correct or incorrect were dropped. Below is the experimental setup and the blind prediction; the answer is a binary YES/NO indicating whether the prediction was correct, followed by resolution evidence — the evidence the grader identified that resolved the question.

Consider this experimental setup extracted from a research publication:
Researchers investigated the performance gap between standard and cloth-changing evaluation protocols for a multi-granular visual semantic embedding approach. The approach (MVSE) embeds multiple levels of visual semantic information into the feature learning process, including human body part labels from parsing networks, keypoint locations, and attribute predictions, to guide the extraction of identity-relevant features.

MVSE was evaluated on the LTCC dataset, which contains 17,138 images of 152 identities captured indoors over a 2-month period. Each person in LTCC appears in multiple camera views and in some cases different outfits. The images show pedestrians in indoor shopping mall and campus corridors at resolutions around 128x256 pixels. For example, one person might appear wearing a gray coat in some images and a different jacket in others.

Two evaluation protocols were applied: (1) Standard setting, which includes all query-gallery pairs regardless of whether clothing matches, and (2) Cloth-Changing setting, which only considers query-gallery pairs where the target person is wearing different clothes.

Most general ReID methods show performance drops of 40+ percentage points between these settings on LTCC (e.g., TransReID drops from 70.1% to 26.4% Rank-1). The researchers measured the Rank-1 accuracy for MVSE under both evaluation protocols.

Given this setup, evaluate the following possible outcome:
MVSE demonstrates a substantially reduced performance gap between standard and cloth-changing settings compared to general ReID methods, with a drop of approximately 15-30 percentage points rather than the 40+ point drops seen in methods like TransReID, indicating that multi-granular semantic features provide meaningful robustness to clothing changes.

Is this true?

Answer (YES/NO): NO